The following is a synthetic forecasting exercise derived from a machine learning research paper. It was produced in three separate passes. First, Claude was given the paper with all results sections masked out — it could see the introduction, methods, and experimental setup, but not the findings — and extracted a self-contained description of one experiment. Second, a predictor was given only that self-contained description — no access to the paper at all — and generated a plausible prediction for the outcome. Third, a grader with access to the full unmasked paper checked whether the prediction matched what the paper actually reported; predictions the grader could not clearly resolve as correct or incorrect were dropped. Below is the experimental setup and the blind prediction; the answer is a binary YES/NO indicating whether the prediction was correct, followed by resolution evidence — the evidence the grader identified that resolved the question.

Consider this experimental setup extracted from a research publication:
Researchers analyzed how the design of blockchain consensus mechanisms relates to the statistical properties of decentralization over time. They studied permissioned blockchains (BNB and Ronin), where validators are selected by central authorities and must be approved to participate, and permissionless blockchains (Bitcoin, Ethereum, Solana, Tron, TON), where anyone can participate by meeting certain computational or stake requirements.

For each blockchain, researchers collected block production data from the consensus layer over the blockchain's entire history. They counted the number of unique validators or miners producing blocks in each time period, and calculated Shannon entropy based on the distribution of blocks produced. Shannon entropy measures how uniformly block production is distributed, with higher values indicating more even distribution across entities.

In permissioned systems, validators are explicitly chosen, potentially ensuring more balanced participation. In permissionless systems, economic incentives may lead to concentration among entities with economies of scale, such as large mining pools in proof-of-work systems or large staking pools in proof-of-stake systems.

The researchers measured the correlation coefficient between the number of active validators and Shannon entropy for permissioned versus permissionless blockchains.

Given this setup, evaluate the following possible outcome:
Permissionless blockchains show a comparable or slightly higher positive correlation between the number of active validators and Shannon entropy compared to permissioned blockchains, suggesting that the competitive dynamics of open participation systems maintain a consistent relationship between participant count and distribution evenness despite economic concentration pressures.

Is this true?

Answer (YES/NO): NO